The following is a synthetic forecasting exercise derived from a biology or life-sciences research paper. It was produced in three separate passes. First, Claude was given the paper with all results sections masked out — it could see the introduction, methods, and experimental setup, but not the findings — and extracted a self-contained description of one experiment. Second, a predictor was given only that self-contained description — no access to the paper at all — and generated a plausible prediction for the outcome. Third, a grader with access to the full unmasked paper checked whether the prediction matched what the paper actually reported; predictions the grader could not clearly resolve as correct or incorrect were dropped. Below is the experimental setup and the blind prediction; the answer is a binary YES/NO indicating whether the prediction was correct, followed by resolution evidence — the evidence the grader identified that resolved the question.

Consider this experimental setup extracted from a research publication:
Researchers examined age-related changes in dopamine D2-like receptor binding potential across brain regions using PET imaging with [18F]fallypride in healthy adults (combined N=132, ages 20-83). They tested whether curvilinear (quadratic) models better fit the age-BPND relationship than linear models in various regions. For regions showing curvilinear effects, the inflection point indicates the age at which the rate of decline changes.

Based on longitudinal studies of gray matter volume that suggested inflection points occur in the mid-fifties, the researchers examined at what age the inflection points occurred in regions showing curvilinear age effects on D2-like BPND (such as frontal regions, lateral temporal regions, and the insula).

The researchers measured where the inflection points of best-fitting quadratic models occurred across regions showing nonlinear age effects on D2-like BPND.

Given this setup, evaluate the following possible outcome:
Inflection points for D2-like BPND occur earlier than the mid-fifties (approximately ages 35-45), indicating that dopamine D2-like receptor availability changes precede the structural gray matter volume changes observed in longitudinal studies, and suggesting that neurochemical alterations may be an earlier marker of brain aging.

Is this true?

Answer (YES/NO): YES